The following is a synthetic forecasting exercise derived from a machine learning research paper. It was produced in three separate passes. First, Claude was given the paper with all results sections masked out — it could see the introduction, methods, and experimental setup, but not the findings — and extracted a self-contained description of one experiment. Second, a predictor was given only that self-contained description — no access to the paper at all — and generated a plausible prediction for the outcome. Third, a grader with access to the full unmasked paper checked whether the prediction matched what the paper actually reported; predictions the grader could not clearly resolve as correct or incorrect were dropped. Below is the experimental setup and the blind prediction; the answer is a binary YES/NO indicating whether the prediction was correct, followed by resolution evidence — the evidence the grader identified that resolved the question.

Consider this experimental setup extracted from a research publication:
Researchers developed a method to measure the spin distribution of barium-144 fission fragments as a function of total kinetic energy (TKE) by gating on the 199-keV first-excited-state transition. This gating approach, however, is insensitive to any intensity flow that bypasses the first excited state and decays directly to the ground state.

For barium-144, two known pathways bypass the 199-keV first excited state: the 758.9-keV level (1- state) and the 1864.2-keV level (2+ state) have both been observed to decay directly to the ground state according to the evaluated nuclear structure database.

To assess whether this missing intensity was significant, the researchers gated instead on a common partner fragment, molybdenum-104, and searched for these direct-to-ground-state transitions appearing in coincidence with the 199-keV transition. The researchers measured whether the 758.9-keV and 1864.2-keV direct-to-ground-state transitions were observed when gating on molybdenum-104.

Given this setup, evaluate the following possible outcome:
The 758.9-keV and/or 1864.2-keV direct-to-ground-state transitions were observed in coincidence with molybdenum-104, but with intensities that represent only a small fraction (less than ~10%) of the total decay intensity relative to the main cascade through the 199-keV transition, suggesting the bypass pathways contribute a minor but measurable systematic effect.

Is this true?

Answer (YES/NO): NO